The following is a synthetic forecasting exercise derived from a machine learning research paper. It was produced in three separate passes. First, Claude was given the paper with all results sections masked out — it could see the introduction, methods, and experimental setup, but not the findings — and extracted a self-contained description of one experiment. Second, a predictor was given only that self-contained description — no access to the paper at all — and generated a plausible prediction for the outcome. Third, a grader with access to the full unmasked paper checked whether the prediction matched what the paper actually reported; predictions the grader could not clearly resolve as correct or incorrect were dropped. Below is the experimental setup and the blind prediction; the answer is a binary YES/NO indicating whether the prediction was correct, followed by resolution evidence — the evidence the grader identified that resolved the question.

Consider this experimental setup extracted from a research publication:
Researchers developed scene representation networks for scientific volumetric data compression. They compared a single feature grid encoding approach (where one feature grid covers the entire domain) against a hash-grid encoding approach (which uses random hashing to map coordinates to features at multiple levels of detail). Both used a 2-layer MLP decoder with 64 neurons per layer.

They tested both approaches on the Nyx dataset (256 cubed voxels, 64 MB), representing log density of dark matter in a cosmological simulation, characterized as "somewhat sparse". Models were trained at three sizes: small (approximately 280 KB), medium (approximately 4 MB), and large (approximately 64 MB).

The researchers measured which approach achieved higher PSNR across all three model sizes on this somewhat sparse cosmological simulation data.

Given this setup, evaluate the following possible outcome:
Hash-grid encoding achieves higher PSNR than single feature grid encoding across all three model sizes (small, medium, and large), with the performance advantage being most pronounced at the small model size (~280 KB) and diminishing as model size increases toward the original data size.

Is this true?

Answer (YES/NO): NO